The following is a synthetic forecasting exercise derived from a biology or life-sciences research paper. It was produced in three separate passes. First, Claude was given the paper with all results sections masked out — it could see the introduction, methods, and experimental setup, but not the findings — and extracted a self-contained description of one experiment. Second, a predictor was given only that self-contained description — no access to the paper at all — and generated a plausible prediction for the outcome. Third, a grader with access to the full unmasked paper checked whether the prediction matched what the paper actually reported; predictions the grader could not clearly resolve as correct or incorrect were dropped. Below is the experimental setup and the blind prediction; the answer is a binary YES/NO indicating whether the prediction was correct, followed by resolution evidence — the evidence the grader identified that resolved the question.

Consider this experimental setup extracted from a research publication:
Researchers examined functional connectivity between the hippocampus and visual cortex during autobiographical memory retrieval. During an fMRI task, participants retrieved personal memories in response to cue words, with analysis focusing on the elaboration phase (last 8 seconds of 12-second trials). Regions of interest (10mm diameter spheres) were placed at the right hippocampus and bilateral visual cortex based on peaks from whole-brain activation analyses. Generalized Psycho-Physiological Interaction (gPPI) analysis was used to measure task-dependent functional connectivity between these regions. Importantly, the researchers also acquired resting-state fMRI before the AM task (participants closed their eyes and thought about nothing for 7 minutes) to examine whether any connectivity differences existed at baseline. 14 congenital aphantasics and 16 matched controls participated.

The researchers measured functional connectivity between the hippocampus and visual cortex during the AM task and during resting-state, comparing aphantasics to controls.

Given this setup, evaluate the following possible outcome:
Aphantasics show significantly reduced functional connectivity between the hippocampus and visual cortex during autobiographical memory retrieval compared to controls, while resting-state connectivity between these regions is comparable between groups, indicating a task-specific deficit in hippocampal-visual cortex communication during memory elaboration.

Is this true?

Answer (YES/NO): YES